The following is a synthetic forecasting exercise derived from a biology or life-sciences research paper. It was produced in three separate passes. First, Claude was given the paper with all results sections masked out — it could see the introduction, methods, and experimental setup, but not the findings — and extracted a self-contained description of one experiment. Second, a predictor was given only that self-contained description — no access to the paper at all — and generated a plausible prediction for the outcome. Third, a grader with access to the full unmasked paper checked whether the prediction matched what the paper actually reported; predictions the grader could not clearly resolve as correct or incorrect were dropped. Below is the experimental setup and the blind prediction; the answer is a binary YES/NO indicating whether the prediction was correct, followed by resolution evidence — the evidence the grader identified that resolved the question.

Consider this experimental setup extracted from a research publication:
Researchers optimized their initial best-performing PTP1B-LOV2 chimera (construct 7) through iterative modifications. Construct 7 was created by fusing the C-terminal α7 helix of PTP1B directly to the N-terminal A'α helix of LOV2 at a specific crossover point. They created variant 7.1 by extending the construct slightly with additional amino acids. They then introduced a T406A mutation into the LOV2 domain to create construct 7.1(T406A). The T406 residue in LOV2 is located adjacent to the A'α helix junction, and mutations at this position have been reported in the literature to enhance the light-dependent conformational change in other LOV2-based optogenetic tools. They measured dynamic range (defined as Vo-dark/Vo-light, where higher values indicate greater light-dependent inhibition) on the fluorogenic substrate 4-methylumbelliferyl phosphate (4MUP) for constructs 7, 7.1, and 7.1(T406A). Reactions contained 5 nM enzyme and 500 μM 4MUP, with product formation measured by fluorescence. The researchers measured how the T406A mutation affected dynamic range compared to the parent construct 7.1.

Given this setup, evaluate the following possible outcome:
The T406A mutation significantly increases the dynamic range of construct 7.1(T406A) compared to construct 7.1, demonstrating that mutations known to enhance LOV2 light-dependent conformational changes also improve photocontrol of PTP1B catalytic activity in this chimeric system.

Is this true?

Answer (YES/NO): NO